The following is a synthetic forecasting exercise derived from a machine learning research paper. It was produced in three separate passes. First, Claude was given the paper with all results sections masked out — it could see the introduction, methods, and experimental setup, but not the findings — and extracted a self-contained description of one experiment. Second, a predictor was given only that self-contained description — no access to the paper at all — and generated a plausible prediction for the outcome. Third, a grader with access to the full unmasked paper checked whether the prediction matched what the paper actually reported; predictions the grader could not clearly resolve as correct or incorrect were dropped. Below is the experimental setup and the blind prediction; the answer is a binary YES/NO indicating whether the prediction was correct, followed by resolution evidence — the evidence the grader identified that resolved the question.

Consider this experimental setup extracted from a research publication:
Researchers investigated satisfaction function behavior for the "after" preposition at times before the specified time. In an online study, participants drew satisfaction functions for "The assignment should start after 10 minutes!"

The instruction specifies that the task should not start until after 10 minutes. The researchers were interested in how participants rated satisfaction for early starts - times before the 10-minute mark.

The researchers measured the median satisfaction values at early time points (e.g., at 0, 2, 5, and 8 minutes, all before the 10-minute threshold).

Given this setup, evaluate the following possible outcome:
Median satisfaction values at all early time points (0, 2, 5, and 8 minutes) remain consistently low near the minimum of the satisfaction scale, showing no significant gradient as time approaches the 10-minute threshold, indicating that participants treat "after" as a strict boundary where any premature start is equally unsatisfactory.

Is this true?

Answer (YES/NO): NO